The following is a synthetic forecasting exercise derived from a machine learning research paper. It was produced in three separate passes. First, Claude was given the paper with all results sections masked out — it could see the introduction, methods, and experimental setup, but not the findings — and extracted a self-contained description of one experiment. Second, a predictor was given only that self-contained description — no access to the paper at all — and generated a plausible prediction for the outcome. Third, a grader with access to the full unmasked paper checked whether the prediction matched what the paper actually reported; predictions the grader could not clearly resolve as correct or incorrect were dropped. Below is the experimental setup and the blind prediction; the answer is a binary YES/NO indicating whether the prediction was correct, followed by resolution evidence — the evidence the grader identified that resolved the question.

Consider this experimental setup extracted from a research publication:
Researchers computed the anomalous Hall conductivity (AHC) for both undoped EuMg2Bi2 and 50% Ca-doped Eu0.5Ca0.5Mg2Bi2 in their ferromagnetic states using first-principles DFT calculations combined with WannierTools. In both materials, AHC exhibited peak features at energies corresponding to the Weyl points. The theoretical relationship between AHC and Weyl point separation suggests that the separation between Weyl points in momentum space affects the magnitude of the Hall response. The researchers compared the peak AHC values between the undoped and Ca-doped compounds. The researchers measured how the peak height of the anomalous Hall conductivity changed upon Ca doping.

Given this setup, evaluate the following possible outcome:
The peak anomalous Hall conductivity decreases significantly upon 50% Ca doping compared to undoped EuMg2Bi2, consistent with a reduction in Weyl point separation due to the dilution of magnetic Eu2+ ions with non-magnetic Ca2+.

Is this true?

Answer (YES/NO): YES